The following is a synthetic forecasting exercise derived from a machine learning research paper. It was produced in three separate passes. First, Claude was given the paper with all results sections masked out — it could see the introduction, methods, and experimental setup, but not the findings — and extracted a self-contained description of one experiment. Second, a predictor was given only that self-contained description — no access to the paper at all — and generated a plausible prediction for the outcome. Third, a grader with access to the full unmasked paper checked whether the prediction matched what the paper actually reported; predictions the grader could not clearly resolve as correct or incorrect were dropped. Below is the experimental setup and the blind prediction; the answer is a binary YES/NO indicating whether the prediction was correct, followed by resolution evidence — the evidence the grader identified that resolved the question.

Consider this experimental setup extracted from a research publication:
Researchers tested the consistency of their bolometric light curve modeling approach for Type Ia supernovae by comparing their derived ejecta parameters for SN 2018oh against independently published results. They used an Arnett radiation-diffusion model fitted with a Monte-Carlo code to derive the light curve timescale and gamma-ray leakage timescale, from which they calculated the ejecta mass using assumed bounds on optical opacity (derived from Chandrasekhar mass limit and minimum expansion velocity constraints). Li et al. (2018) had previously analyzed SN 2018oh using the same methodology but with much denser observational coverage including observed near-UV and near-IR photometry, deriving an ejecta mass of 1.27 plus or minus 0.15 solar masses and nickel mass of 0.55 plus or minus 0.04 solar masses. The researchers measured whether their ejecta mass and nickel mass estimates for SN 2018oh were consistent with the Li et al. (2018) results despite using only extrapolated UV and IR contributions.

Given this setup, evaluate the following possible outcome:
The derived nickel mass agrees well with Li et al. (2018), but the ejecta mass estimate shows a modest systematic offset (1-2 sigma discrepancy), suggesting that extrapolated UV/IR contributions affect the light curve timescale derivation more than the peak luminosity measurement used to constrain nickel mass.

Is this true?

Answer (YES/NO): NO